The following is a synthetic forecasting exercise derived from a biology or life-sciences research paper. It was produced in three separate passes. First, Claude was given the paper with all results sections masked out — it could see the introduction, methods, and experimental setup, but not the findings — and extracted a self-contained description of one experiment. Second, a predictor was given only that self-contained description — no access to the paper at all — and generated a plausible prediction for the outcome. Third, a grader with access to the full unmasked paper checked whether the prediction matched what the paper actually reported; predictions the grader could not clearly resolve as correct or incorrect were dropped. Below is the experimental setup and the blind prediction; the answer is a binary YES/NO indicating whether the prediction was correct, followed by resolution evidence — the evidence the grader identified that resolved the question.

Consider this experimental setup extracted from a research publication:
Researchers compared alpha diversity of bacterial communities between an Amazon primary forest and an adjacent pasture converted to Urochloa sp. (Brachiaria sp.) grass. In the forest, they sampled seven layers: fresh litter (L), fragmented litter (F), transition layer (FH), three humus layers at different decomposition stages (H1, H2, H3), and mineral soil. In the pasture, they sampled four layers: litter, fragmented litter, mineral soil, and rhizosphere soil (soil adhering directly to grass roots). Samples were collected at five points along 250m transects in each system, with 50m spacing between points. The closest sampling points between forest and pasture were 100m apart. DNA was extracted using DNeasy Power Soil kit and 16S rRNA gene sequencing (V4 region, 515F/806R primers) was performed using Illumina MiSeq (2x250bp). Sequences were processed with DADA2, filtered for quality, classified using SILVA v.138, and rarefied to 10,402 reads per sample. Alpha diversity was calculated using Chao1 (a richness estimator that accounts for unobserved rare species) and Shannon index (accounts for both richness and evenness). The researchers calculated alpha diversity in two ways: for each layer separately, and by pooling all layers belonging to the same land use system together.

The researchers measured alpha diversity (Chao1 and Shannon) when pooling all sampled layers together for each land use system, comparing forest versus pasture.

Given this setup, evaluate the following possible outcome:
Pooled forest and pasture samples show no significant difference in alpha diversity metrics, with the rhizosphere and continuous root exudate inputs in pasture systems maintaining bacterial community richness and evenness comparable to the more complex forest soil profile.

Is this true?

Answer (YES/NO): NO